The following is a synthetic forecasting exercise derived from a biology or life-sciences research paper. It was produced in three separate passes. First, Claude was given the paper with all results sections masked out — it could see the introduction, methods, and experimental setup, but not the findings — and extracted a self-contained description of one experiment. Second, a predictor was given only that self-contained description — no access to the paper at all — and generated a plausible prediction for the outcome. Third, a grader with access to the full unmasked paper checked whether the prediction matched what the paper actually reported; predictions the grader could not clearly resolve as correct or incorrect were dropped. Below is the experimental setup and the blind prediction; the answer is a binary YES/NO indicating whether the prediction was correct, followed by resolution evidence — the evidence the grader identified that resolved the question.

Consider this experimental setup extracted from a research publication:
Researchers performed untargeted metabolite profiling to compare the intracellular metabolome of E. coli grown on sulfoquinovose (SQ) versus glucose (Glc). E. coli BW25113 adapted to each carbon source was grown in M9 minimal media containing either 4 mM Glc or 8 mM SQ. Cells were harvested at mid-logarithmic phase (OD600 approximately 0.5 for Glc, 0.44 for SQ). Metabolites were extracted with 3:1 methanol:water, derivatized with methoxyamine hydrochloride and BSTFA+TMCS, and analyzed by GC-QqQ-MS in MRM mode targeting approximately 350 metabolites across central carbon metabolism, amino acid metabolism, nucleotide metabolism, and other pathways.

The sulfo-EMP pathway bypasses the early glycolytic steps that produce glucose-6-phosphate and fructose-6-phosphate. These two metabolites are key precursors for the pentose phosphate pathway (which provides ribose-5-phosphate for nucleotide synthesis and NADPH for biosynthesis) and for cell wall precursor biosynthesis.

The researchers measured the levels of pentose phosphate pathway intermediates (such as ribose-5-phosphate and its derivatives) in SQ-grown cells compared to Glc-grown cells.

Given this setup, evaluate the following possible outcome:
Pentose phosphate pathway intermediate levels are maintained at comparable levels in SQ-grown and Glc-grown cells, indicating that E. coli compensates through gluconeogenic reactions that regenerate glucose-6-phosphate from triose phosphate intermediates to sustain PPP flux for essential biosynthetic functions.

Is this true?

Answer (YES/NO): NO